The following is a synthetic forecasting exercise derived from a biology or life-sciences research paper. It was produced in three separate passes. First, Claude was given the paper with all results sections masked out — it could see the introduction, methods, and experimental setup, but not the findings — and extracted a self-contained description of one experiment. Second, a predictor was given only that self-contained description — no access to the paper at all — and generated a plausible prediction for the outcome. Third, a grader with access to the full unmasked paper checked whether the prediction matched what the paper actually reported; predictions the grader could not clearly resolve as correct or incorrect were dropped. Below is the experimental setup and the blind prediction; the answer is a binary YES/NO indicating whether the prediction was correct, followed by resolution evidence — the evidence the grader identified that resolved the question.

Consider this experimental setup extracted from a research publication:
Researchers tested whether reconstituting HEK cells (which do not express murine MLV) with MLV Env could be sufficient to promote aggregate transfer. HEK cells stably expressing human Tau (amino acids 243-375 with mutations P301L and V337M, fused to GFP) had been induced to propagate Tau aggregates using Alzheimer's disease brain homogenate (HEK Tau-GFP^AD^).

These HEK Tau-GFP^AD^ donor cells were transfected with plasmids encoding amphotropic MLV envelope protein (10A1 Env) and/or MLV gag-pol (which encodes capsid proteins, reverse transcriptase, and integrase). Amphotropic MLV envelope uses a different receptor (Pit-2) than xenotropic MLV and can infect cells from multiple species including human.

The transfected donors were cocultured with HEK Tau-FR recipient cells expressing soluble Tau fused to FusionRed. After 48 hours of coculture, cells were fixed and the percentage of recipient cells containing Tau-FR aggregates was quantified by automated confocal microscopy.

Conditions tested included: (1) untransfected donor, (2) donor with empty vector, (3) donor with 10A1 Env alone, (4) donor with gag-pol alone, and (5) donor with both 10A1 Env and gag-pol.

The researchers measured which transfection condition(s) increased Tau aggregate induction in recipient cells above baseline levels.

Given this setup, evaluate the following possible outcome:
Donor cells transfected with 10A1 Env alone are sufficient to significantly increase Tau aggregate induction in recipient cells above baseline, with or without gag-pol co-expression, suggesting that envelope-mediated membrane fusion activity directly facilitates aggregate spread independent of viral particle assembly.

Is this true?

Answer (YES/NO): YES